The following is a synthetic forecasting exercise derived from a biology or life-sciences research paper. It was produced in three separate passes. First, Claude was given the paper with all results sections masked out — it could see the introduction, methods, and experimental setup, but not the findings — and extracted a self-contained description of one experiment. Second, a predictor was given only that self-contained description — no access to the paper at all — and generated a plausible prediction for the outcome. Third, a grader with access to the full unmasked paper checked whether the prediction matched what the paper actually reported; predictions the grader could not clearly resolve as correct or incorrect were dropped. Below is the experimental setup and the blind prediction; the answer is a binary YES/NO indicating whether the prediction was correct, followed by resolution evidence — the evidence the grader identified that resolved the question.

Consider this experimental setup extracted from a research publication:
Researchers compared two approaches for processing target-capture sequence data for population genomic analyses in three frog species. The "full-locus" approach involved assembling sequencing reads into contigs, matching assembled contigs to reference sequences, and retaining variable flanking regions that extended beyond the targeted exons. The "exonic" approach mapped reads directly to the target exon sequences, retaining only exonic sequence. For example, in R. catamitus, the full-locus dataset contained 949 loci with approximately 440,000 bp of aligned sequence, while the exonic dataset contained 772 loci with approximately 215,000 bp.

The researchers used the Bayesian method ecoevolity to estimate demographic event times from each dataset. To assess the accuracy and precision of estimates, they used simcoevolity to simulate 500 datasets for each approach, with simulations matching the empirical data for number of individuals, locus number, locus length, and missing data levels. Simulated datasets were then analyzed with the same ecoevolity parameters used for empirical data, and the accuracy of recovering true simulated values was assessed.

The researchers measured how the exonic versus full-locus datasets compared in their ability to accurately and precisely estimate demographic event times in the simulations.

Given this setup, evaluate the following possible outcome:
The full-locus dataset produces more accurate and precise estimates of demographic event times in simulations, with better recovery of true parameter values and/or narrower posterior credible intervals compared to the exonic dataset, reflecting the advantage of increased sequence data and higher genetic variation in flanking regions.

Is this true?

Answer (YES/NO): NO